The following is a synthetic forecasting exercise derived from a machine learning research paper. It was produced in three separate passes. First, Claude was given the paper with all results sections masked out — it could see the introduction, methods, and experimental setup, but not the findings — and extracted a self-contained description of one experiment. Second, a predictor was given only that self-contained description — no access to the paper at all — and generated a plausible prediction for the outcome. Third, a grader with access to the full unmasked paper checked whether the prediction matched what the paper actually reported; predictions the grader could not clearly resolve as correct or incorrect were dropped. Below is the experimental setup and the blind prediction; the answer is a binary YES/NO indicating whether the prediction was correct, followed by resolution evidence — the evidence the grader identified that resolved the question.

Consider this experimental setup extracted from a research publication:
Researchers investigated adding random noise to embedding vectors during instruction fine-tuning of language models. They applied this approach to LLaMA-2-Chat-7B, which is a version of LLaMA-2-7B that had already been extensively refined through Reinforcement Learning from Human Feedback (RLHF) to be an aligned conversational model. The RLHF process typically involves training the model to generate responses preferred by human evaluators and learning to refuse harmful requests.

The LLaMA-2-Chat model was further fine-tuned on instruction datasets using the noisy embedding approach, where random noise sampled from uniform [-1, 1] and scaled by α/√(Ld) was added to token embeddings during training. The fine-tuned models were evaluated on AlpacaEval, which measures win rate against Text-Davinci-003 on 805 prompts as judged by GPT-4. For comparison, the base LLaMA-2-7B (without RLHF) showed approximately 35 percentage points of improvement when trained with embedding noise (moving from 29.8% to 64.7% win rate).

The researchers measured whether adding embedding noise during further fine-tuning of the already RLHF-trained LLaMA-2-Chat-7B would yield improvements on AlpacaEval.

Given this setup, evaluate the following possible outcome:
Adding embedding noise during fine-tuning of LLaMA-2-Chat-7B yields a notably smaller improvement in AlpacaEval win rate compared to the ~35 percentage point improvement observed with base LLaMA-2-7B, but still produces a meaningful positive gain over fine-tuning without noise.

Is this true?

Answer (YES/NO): YES